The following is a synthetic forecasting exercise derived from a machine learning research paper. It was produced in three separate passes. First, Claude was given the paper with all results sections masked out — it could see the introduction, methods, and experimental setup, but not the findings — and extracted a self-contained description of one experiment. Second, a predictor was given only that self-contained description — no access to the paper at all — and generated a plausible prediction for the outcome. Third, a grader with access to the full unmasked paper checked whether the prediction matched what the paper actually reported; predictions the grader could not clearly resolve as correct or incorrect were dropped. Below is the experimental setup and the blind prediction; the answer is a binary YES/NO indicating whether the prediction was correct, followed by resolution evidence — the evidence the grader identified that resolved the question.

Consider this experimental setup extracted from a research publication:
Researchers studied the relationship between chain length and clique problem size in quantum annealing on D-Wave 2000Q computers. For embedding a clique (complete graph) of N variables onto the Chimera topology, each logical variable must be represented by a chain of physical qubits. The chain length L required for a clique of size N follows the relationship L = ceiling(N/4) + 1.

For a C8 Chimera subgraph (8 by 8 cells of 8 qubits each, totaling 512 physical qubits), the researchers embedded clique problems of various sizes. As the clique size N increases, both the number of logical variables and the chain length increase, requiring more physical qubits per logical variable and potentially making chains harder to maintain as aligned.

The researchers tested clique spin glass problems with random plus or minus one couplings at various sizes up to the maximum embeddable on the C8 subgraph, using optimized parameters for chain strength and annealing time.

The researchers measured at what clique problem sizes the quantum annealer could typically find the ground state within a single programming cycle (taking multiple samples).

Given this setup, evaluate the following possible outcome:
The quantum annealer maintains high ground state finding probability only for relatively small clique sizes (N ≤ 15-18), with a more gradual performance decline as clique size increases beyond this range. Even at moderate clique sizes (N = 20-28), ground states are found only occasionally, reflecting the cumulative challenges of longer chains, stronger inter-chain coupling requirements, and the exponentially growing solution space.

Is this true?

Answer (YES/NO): NO